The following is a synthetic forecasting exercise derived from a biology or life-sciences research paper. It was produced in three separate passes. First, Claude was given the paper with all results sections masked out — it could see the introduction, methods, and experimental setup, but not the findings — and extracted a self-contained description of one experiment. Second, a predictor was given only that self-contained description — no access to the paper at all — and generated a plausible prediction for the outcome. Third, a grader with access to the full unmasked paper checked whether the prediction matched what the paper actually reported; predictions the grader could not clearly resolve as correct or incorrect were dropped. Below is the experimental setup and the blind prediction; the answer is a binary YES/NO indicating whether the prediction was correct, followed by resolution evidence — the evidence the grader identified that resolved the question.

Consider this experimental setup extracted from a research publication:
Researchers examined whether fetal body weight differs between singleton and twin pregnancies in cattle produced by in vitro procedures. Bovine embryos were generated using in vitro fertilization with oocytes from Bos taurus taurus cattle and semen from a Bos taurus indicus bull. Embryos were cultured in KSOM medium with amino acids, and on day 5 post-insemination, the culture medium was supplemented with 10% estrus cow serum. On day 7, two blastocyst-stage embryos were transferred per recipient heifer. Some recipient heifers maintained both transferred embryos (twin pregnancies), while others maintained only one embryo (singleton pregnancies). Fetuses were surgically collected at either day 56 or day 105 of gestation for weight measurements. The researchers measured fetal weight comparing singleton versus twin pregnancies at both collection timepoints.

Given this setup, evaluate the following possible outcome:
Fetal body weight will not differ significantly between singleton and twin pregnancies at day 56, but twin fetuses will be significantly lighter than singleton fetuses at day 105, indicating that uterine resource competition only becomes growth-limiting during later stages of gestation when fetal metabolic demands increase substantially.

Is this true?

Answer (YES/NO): NO